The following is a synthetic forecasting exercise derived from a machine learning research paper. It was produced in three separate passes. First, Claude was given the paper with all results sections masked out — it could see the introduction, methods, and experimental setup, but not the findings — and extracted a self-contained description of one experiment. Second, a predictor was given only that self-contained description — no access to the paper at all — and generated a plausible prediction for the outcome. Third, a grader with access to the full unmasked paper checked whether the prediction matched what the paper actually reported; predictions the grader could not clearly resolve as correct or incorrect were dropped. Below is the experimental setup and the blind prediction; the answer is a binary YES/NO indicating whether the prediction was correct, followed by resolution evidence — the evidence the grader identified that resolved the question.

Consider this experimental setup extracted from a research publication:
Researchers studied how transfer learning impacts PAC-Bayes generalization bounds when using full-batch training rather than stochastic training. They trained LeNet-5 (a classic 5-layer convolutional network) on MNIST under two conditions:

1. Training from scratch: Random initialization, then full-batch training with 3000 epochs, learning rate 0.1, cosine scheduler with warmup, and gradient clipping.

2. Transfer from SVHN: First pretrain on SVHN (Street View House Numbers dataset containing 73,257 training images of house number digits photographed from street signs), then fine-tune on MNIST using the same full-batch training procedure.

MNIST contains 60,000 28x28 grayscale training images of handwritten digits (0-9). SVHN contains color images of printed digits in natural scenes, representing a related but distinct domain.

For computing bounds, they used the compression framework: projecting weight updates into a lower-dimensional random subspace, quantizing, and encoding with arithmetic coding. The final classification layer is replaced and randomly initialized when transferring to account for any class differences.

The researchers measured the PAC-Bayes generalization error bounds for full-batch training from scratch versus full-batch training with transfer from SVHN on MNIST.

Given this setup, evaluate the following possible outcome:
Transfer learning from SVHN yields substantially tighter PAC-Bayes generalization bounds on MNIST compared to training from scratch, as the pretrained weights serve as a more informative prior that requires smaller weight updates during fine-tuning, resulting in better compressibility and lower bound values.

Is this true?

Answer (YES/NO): YES